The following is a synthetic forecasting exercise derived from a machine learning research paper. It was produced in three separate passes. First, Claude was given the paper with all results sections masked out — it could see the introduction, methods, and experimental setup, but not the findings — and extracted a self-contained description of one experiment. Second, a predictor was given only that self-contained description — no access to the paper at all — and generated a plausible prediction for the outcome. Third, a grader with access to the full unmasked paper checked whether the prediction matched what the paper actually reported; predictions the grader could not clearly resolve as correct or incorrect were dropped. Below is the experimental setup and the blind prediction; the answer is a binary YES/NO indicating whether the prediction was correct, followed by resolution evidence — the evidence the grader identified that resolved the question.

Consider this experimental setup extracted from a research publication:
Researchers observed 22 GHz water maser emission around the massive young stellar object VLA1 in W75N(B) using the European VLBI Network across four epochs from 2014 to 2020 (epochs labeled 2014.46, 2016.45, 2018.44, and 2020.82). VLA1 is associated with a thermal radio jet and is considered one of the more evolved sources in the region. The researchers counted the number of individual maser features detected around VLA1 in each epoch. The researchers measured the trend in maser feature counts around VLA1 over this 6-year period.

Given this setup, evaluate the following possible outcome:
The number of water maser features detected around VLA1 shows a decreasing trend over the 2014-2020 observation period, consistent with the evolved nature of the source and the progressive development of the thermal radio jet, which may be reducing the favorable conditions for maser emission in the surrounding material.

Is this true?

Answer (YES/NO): YES